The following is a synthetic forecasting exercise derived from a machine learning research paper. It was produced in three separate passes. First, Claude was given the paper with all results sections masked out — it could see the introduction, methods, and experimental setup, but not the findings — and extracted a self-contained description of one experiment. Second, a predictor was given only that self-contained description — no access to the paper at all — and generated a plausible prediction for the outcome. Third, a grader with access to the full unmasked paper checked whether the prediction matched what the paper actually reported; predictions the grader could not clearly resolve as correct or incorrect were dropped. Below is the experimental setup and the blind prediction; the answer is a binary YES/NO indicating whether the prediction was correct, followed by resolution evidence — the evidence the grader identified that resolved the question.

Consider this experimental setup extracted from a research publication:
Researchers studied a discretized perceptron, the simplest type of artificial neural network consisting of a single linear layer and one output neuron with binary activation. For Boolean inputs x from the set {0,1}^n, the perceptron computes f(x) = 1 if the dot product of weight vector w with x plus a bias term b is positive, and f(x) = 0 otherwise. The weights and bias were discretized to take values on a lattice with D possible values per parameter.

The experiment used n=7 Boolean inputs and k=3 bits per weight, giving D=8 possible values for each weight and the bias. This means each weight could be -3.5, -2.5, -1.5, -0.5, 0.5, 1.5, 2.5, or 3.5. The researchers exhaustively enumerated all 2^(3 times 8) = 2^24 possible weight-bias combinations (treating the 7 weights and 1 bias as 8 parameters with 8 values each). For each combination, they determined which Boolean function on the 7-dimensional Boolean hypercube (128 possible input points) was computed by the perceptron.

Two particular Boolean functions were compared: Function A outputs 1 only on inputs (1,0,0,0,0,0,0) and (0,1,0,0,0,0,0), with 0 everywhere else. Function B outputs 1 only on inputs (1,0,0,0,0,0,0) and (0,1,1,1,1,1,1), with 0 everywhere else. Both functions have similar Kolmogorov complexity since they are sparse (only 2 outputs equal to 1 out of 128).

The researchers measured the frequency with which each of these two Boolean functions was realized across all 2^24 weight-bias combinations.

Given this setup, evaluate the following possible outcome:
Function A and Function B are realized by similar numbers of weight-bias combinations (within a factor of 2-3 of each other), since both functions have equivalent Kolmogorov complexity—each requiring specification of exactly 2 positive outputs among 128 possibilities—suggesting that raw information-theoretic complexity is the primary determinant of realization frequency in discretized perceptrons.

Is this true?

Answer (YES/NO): NO